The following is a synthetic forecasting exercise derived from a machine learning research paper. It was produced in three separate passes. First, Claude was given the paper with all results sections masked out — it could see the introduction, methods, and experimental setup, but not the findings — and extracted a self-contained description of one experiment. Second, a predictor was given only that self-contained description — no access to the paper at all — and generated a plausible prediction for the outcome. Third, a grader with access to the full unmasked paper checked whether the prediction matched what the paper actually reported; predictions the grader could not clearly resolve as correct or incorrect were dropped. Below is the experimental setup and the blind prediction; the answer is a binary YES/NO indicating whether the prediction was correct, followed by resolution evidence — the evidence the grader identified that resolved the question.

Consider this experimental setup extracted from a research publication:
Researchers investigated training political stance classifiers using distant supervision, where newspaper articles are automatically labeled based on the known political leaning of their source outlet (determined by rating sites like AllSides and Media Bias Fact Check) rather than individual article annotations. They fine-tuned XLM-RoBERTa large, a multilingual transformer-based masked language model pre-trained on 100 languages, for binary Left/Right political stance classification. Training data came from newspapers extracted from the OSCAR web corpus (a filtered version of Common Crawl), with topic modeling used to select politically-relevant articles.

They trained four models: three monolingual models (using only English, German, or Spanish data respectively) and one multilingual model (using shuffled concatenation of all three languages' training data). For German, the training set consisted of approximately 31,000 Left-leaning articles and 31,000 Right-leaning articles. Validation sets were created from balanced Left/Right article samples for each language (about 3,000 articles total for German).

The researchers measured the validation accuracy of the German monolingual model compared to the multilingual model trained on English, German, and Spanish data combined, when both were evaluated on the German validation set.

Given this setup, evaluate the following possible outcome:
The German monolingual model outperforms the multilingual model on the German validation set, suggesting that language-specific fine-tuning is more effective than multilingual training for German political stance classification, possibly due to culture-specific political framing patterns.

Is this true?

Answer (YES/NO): YES